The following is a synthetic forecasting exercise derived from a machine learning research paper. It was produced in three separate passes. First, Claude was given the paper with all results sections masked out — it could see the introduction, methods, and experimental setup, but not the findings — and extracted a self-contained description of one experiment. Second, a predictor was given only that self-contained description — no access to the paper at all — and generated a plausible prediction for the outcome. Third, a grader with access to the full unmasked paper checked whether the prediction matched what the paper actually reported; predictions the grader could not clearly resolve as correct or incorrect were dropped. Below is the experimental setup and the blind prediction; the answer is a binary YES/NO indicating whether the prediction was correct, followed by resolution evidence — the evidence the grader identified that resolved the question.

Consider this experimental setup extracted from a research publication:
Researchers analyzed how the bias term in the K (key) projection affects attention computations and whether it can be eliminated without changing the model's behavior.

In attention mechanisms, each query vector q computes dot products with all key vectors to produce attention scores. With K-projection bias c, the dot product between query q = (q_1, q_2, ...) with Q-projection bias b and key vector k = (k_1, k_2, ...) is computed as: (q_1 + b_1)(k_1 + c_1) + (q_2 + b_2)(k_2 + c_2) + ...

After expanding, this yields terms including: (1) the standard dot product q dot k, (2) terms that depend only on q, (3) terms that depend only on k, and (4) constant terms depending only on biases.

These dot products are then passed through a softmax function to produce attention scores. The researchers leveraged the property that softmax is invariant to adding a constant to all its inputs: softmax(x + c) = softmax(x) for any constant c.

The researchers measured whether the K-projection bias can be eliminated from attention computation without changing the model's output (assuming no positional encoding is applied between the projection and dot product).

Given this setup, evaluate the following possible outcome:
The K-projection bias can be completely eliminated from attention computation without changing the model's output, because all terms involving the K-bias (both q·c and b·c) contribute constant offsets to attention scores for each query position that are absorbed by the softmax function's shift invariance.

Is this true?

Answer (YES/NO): YES